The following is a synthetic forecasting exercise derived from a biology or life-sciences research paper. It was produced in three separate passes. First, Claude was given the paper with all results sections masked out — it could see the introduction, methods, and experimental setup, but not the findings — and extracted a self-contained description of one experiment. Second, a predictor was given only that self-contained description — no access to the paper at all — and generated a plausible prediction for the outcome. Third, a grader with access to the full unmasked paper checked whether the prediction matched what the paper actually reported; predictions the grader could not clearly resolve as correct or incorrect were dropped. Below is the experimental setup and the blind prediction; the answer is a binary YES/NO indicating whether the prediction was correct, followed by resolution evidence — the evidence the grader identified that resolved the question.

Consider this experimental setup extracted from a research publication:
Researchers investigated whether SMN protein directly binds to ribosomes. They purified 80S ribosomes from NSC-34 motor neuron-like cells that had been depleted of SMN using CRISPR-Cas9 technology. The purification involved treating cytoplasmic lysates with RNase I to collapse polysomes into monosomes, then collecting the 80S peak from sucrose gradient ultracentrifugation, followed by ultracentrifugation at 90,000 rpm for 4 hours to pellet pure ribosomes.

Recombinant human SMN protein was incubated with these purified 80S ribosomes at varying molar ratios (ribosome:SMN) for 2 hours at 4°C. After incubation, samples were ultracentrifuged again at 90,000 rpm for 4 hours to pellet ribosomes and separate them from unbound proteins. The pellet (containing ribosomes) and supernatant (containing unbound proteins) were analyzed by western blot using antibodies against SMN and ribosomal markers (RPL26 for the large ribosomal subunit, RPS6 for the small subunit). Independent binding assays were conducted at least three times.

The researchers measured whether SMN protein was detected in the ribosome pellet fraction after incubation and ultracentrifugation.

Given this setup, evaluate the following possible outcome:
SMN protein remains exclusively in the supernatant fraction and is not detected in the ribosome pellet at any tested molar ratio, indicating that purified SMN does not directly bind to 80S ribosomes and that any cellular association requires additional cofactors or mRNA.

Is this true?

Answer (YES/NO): NO